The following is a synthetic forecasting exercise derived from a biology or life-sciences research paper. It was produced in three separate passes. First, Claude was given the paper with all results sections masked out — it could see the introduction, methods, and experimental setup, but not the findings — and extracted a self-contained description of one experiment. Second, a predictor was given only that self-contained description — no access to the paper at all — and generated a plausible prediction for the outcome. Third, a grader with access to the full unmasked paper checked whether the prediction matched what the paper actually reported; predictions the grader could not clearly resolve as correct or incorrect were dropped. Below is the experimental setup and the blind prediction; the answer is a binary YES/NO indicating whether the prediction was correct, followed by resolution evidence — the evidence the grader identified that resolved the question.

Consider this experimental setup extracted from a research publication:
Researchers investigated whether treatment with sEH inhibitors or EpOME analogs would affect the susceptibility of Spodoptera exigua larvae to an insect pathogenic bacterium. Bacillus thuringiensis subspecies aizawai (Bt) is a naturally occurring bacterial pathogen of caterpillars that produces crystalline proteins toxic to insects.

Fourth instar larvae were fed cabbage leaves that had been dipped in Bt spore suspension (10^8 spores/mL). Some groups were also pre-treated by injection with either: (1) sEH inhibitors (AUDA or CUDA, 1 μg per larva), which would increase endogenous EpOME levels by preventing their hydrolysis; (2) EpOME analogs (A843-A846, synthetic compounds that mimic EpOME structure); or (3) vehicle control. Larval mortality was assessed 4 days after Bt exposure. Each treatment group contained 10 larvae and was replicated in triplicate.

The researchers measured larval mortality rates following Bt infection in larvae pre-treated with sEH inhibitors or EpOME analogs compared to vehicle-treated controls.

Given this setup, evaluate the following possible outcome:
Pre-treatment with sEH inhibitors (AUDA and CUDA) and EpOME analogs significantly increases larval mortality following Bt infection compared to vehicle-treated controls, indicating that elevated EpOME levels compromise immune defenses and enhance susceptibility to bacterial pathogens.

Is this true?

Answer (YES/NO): YES